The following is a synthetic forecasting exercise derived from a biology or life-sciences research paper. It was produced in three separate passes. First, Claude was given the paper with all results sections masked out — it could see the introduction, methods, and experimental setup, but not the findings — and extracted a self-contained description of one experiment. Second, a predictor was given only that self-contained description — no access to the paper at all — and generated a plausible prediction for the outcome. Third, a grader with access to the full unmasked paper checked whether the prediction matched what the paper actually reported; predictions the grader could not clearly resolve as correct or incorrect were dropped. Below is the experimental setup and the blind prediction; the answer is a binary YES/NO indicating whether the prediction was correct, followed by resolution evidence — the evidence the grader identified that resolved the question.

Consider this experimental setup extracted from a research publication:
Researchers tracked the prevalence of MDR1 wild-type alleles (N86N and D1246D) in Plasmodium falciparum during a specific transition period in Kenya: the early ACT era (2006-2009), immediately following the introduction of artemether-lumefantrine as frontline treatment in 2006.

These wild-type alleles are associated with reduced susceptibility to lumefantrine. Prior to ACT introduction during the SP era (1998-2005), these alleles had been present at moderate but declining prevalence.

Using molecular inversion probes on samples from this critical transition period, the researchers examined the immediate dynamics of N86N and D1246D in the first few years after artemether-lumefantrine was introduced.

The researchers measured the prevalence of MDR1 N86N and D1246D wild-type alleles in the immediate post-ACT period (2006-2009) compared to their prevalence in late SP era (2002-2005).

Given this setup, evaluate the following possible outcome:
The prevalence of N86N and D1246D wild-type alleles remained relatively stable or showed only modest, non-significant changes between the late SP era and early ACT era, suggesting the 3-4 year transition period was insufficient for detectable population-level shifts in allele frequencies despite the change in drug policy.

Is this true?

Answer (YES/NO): NO